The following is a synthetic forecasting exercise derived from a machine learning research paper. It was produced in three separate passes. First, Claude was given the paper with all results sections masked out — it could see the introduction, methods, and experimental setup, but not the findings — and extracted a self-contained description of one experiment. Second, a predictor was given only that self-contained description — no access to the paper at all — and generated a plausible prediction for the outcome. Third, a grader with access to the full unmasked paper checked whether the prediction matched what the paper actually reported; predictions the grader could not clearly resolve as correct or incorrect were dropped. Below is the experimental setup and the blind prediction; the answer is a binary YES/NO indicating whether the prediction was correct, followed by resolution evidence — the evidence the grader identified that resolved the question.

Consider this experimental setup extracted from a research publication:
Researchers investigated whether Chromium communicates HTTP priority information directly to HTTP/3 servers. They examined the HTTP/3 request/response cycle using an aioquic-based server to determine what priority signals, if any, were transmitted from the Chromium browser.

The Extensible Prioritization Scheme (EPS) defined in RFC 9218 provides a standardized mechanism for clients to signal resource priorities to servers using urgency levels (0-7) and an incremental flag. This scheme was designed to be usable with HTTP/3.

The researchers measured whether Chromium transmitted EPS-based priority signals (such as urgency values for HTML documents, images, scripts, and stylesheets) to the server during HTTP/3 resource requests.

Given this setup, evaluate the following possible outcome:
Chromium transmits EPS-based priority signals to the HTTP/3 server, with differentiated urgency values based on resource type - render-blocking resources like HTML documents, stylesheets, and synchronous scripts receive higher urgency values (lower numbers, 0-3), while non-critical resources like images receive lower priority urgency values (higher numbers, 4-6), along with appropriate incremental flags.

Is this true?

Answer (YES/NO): NO